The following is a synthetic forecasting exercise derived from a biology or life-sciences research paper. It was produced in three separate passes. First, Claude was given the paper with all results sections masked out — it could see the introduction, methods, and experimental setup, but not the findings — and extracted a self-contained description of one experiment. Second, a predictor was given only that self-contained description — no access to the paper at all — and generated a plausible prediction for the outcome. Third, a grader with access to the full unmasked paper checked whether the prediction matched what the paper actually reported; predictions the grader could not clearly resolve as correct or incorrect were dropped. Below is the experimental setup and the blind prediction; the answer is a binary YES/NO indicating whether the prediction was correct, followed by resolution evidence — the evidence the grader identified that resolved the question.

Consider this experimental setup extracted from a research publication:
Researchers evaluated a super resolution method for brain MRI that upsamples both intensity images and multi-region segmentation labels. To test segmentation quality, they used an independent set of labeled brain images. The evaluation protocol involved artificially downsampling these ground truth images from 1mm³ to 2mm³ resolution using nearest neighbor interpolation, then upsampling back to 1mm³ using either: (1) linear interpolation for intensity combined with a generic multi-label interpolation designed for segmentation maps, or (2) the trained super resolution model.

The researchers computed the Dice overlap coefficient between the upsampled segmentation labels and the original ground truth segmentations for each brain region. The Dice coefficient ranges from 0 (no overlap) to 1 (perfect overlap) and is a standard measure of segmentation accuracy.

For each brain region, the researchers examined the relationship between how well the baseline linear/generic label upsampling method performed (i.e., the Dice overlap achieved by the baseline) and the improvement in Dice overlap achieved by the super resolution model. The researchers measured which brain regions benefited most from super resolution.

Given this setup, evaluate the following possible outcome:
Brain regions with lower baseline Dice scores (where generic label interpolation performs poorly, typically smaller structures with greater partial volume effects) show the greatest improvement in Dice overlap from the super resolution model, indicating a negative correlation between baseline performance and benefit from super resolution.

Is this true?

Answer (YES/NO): YES